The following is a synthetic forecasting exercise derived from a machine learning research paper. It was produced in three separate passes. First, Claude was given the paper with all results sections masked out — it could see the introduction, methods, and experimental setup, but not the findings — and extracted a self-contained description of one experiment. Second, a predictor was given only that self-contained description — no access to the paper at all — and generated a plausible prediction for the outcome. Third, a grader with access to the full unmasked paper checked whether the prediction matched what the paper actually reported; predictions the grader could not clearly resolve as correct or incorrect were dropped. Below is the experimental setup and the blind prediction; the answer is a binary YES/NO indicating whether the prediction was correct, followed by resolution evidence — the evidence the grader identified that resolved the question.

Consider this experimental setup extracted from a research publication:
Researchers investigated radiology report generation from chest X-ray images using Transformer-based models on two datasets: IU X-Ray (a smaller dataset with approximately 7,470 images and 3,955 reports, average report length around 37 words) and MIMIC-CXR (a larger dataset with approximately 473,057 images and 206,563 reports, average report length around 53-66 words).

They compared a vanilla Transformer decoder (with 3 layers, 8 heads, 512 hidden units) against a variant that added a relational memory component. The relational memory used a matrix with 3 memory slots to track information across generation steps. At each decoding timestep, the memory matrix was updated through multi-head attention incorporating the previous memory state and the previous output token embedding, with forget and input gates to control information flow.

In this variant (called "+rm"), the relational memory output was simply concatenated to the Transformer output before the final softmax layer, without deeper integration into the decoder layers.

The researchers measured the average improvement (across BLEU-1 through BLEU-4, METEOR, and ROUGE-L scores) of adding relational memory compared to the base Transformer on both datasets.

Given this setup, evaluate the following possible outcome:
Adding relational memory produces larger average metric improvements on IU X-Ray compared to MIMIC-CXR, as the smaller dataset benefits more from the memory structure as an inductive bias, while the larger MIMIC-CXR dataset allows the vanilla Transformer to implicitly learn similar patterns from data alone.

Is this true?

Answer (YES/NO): YES